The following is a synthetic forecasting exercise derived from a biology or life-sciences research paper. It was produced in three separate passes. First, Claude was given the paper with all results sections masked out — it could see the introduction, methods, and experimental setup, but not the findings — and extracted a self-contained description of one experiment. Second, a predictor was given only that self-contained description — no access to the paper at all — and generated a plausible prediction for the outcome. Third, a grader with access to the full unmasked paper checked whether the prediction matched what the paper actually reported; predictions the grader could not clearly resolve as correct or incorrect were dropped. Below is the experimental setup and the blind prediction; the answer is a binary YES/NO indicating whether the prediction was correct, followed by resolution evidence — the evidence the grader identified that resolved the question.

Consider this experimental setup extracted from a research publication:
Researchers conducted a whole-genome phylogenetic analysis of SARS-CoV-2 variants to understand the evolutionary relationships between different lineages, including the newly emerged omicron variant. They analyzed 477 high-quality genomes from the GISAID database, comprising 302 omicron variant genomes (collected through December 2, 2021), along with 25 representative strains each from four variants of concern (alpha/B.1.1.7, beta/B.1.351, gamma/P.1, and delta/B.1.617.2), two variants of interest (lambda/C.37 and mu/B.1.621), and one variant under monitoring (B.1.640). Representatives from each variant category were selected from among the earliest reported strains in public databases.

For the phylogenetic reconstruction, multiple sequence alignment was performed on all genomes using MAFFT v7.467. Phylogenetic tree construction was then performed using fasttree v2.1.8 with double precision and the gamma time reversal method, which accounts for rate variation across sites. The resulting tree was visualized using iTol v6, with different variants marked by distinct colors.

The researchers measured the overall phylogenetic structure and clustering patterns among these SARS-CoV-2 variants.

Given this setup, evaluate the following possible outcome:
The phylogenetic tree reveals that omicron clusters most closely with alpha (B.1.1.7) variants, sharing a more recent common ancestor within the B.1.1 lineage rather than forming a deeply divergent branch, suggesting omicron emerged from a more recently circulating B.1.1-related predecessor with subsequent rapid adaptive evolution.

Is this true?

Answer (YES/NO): NO